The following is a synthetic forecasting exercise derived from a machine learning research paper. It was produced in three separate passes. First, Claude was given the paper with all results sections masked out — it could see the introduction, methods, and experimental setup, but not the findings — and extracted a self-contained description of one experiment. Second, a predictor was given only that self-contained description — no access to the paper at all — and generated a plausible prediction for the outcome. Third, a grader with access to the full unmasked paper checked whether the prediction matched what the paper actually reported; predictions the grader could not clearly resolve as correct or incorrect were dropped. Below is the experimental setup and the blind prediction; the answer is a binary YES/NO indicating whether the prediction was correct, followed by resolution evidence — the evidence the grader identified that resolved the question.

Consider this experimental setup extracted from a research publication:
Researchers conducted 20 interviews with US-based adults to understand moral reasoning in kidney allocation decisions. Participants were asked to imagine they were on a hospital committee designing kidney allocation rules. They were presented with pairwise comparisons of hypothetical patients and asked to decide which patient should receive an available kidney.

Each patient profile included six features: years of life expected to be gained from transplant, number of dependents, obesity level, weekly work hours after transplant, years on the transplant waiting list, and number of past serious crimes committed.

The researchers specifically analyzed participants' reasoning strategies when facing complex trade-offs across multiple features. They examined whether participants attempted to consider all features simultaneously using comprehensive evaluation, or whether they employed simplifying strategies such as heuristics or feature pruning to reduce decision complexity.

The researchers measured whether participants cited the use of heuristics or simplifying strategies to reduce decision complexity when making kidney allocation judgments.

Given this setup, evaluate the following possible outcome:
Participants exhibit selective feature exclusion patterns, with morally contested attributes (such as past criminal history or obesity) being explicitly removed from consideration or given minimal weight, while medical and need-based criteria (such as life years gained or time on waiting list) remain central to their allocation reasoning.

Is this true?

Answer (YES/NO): NO